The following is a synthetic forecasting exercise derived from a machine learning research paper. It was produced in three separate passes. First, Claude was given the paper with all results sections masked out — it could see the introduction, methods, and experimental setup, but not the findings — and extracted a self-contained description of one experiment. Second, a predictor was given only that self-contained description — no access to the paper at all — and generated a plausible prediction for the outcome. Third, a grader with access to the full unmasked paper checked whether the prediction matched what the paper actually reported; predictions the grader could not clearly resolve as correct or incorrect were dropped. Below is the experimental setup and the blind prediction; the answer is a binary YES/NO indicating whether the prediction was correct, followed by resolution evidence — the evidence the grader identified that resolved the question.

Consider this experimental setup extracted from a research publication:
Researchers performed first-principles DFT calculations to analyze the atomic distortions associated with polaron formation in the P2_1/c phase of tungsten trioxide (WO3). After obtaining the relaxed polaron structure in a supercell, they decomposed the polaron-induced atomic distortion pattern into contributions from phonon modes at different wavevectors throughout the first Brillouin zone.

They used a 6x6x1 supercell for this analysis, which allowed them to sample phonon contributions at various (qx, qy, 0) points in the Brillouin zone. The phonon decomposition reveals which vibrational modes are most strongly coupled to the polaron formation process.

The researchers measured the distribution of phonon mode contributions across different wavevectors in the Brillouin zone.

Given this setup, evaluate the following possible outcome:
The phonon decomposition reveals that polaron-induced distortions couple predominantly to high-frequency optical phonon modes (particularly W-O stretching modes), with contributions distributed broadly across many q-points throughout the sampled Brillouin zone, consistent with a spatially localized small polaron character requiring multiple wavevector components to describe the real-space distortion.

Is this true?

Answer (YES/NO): NO